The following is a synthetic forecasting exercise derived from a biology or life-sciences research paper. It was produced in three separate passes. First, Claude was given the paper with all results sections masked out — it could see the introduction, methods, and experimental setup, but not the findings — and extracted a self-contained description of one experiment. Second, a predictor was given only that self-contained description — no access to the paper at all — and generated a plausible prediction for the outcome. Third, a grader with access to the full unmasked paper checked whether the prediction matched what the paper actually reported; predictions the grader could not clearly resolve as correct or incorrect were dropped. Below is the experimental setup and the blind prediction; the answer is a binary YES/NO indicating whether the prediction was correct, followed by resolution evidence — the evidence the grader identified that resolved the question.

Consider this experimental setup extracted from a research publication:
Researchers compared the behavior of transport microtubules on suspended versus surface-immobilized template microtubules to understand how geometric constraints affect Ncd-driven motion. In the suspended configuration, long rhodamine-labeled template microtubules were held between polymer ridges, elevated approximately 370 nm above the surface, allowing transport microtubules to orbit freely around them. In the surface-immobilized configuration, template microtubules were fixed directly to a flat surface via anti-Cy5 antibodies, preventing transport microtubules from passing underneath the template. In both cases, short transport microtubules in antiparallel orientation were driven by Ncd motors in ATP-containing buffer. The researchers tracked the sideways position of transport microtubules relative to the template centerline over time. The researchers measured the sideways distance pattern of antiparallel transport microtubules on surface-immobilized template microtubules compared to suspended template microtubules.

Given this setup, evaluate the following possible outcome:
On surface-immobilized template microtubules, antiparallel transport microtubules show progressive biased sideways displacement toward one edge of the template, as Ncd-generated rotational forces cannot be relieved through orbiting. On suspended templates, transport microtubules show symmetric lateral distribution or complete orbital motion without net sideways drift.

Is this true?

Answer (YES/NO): NO